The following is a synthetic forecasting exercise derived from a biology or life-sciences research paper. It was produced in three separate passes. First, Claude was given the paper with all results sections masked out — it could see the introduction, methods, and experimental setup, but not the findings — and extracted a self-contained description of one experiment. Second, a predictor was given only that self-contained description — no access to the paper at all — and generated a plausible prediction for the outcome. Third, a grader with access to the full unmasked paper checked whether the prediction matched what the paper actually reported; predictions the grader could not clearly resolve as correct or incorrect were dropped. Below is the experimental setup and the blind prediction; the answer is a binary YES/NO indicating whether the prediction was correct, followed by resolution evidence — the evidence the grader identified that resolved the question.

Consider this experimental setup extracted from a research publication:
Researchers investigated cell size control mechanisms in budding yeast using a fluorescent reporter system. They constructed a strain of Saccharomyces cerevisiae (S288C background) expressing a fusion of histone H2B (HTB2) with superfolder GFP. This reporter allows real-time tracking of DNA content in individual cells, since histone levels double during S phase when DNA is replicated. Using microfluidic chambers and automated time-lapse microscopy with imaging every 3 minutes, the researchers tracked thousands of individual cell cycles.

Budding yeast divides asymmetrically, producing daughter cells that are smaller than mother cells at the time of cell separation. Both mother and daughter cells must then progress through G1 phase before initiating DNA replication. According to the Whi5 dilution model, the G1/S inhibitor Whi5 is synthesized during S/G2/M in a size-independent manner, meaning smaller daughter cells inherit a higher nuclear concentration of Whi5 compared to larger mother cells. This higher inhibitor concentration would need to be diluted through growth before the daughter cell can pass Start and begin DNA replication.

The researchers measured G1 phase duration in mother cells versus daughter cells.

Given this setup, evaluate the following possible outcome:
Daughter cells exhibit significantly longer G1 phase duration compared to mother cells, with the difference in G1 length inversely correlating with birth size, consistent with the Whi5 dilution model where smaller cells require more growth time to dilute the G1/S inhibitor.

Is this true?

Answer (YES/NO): YES